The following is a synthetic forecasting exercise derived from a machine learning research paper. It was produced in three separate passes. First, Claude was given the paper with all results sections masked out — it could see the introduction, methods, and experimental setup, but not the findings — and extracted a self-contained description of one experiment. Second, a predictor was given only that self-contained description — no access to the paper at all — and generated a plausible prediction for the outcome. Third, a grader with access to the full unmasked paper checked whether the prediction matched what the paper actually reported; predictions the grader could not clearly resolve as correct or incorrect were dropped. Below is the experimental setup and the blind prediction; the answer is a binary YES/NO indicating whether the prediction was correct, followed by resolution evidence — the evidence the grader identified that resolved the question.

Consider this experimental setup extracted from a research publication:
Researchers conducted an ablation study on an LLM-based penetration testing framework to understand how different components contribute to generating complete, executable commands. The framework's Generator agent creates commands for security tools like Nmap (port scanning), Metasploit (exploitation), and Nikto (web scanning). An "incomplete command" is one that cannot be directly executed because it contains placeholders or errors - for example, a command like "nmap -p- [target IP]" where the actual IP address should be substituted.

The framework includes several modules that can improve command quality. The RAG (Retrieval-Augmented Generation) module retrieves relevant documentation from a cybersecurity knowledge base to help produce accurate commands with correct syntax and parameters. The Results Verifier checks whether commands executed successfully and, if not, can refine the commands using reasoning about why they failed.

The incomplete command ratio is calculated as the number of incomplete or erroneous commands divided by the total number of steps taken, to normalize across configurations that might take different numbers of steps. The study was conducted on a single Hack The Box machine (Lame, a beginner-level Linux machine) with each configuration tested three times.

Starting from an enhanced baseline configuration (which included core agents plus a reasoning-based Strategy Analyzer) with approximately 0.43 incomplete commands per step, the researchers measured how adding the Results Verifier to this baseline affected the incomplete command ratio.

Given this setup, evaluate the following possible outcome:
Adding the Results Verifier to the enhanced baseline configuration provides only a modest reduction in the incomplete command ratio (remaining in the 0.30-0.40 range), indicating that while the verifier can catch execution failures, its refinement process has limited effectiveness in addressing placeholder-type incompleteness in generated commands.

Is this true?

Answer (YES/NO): NO